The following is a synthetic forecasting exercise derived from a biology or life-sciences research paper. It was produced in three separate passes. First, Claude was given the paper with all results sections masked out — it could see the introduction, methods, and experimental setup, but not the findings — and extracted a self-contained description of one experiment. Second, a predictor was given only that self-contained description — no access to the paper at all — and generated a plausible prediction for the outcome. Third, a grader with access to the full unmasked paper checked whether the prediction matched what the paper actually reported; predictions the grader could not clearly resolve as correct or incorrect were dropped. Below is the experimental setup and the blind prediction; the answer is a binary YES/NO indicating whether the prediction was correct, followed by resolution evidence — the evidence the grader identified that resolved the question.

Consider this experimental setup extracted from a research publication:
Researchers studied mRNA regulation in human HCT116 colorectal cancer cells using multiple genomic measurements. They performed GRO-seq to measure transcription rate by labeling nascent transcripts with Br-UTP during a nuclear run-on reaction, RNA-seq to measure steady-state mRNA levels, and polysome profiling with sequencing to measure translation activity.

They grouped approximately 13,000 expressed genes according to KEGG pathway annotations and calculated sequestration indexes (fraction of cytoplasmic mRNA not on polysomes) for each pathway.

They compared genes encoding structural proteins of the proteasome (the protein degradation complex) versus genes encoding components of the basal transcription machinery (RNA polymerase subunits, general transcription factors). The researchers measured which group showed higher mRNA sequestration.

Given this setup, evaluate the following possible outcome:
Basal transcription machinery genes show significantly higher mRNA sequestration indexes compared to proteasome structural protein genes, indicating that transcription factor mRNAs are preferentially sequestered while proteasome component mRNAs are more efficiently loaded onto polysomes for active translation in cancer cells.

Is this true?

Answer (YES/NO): YES